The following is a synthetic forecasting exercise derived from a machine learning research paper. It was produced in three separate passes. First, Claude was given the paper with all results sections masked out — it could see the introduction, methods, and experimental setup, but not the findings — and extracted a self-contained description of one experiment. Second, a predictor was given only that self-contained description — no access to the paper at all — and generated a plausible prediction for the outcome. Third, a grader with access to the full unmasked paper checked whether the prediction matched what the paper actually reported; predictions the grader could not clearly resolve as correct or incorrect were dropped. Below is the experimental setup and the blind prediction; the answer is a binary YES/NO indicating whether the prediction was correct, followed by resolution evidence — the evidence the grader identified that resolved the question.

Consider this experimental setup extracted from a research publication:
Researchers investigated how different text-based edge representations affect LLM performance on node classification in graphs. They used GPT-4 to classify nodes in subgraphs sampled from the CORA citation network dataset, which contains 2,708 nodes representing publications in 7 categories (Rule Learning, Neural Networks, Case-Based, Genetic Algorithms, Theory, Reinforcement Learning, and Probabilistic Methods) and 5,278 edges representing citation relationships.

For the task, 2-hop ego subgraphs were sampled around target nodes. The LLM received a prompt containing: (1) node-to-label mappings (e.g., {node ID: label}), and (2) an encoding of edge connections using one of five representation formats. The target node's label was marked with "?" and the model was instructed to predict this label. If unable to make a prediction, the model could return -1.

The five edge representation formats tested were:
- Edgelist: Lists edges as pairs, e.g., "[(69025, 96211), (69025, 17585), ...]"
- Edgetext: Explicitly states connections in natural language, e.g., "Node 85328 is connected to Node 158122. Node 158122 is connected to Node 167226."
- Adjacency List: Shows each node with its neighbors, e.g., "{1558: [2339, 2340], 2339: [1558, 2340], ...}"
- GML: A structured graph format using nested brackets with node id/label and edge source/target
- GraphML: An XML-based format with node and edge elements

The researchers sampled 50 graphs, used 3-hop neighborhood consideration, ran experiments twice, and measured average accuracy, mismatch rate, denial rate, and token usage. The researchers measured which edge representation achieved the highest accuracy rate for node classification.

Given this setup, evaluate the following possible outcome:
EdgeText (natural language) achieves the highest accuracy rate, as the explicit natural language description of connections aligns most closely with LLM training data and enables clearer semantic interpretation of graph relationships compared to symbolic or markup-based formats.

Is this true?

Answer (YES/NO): NO